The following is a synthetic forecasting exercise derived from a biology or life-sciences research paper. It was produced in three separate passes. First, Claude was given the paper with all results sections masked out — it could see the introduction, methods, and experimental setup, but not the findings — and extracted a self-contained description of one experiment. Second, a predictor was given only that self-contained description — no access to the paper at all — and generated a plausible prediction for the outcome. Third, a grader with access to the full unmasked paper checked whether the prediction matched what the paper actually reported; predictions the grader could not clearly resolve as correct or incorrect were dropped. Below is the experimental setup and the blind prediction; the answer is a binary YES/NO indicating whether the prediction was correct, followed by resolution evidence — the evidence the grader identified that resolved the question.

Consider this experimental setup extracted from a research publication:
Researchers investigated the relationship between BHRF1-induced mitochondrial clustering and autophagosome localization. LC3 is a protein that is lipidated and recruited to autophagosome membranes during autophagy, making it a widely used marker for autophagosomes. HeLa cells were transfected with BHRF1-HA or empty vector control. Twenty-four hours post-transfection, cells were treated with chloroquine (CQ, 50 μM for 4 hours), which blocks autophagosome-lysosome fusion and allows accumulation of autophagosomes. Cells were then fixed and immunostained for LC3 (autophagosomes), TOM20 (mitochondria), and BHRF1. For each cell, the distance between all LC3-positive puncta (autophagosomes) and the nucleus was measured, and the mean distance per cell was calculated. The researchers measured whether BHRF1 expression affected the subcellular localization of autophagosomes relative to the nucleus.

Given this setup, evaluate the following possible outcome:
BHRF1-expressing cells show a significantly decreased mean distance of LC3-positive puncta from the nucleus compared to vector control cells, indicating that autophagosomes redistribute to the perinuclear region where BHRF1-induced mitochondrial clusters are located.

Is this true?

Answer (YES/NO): YES